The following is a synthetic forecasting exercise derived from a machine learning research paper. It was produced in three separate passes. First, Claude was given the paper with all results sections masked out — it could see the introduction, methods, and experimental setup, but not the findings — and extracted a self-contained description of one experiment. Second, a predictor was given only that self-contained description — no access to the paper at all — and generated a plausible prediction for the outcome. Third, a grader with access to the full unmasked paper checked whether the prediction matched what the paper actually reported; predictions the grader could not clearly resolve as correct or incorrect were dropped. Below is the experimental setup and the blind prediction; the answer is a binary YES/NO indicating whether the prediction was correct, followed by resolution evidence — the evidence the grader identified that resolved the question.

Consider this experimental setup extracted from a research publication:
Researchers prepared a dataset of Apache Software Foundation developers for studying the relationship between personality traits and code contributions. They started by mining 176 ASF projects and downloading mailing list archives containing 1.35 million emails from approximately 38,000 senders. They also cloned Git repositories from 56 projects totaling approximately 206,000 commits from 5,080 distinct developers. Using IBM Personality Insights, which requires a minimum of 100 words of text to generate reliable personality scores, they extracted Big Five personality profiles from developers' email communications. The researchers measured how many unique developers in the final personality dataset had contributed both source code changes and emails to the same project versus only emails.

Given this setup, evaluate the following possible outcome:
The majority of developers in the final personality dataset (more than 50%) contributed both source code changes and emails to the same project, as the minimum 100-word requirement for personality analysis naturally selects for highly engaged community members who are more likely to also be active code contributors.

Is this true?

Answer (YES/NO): YES